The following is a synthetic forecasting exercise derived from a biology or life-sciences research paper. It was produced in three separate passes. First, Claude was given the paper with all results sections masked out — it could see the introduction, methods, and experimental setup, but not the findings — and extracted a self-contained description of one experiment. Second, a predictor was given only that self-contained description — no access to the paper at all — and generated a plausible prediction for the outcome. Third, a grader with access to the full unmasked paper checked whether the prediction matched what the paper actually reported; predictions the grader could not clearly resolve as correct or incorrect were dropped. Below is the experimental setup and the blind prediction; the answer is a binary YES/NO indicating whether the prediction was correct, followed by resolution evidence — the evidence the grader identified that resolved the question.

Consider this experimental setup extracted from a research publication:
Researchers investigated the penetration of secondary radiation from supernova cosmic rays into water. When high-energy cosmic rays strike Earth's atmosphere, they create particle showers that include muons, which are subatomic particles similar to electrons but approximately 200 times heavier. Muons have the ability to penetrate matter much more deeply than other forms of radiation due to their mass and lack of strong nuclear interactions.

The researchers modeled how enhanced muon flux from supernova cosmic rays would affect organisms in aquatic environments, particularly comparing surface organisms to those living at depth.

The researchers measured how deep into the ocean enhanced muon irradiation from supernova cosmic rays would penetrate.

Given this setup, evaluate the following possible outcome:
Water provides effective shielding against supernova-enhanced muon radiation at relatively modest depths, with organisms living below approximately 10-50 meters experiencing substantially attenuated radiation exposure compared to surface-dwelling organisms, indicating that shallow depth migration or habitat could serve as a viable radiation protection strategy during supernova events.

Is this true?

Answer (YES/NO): NO